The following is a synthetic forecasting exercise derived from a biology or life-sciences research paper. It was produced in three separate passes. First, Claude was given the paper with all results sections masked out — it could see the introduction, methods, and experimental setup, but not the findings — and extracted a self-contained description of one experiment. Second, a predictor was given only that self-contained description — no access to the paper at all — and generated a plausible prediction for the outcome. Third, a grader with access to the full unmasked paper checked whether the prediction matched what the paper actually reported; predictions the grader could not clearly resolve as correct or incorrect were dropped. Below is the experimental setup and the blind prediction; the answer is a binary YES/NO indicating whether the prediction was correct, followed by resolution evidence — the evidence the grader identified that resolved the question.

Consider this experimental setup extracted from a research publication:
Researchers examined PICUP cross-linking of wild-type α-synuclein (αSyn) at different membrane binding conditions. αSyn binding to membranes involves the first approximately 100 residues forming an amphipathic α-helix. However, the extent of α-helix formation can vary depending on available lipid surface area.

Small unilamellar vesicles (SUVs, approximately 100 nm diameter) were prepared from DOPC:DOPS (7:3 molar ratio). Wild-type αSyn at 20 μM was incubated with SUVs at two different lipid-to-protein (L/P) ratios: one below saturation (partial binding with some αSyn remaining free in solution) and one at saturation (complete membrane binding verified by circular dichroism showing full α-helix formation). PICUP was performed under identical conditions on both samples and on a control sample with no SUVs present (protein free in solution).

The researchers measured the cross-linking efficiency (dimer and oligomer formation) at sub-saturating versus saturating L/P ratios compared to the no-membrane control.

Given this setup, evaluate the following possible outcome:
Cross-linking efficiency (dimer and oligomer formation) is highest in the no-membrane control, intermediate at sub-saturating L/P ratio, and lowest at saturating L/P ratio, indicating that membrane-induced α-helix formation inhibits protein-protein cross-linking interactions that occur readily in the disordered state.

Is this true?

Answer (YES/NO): NO